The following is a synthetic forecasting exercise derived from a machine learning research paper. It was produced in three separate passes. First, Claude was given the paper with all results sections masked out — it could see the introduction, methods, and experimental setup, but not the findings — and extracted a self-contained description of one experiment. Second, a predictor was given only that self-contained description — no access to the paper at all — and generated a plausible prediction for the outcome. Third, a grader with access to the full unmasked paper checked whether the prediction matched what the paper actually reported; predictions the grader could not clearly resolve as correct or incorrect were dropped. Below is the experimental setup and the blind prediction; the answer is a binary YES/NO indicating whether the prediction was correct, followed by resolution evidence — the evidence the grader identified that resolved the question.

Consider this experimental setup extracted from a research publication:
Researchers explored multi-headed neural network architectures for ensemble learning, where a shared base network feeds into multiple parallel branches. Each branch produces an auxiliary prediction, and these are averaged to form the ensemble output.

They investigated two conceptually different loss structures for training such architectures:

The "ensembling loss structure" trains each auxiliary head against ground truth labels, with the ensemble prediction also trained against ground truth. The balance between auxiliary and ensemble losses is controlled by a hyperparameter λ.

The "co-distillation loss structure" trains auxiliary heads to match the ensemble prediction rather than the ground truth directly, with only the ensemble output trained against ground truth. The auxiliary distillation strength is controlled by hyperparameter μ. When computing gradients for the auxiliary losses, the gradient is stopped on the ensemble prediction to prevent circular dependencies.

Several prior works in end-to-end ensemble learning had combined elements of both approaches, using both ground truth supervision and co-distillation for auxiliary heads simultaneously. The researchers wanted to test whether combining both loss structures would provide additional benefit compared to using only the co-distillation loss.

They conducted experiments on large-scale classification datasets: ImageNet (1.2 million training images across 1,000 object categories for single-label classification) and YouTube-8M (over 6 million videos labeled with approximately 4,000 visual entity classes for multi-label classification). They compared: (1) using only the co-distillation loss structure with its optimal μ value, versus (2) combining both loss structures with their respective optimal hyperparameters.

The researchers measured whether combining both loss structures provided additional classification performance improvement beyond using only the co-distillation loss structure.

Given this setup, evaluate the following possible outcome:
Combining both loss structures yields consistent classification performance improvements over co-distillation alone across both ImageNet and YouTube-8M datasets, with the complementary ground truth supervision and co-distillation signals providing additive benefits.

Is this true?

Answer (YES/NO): NO